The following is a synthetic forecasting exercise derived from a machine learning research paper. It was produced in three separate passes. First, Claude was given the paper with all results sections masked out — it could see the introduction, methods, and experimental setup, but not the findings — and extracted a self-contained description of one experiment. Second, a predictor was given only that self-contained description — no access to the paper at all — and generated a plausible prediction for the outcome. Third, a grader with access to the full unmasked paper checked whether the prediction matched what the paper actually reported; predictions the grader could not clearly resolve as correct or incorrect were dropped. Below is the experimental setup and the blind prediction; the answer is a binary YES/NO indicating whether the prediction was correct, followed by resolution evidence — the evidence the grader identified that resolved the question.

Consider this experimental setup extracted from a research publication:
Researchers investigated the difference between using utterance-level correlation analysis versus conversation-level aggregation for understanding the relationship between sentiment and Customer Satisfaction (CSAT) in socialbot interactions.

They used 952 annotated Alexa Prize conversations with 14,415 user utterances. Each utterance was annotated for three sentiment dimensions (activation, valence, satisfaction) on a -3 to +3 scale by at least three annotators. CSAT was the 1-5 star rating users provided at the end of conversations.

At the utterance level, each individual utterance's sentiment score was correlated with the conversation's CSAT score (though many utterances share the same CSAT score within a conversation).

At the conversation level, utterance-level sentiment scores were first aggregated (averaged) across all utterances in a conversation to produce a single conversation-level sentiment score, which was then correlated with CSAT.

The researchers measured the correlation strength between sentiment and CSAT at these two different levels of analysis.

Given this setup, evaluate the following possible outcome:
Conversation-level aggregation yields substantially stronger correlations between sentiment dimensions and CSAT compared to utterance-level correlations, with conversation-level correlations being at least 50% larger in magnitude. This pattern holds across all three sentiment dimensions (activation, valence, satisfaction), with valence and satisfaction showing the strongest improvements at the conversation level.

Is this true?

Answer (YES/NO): YES